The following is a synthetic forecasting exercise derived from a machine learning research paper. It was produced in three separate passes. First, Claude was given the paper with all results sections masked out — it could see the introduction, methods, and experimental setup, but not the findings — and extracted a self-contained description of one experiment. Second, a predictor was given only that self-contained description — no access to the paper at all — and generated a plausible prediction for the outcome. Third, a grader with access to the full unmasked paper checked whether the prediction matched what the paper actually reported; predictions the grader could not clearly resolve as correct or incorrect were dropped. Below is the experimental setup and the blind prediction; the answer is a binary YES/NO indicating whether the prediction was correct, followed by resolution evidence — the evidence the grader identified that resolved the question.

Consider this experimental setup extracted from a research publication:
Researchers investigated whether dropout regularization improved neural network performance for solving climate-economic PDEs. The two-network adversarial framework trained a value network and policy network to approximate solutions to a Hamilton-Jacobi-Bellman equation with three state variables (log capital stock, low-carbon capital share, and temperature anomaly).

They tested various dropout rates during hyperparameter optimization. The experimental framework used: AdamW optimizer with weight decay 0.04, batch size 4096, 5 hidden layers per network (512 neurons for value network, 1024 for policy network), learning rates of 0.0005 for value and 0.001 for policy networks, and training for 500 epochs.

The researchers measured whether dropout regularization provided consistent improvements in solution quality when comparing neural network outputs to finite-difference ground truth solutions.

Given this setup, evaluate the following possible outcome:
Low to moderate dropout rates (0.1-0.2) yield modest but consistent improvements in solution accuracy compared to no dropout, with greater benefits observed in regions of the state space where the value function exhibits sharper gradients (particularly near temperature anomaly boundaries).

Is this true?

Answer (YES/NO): NO